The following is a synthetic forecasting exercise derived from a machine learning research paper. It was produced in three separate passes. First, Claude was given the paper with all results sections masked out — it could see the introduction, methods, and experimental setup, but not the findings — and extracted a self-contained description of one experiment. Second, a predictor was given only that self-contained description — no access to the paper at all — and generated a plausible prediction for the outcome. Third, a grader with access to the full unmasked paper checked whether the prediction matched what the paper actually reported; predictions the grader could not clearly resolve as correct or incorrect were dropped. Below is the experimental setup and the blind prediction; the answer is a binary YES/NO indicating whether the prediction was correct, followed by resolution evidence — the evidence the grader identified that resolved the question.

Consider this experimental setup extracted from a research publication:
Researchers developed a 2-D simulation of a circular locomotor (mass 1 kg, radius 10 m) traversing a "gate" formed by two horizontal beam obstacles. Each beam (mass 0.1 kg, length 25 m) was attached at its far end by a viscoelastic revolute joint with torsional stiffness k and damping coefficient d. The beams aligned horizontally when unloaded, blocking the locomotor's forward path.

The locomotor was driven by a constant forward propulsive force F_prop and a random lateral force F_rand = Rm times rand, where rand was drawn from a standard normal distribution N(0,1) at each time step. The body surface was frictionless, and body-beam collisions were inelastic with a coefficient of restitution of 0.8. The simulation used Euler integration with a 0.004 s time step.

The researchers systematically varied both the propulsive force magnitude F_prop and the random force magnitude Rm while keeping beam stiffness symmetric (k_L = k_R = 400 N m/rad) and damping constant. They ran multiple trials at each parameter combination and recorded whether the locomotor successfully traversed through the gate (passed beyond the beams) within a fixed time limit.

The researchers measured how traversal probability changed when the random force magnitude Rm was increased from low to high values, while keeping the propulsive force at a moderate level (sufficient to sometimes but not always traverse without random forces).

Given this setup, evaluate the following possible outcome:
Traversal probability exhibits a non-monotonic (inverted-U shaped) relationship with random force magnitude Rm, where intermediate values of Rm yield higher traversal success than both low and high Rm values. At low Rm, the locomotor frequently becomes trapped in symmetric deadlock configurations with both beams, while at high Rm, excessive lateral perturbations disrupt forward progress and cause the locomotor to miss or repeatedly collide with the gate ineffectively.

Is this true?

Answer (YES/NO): YES